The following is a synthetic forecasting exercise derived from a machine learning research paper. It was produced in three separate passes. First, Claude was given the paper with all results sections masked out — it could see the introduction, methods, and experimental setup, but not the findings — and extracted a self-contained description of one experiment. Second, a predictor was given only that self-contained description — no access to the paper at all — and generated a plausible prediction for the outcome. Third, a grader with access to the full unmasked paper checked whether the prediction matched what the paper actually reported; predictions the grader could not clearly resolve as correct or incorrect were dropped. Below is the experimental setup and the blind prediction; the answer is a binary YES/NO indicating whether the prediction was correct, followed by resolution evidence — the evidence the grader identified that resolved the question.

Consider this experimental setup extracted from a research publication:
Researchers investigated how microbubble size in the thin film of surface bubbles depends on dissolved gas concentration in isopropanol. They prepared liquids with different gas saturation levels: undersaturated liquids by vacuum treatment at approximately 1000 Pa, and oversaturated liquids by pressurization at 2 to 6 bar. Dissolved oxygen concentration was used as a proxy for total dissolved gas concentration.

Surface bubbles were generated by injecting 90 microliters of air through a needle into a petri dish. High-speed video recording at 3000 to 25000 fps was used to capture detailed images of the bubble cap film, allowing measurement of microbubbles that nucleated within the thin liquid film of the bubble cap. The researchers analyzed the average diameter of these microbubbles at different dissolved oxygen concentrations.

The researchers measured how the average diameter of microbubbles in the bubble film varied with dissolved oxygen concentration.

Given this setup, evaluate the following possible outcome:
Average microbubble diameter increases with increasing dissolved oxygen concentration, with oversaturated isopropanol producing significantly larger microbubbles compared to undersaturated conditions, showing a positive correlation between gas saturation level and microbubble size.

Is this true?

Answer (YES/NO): YES